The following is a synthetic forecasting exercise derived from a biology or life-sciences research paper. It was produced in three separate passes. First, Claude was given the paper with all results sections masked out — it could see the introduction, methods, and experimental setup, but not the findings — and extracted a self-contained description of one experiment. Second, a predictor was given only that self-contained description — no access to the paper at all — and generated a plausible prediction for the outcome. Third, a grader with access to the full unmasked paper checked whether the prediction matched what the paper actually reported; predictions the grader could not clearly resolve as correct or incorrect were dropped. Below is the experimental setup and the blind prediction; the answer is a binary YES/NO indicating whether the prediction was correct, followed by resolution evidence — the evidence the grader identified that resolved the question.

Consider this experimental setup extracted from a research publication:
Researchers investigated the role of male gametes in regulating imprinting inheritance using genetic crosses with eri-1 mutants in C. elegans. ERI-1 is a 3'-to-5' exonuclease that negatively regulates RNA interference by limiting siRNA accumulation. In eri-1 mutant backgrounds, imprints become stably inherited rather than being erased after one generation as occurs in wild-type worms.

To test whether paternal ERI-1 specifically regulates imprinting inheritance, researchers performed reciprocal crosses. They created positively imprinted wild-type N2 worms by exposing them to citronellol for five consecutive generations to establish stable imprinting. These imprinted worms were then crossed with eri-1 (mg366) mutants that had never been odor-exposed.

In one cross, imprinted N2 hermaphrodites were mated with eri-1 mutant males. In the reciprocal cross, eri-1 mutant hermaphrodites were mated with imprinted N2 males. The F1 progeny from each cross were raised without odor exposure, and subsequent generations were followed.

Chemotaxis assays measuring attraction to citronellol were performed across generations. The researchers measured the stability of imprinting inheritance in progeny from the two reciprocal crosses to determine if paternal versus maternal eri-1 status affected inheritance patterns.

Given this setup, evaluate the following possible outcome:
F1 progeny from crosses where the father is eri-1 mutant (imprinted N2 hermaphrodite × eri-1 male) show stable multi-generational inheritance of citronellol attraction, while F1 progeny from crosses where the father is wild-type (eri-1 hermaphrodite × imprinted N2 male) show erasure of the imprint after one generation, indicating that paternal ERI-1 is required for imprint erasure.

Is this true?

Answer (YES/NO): YES